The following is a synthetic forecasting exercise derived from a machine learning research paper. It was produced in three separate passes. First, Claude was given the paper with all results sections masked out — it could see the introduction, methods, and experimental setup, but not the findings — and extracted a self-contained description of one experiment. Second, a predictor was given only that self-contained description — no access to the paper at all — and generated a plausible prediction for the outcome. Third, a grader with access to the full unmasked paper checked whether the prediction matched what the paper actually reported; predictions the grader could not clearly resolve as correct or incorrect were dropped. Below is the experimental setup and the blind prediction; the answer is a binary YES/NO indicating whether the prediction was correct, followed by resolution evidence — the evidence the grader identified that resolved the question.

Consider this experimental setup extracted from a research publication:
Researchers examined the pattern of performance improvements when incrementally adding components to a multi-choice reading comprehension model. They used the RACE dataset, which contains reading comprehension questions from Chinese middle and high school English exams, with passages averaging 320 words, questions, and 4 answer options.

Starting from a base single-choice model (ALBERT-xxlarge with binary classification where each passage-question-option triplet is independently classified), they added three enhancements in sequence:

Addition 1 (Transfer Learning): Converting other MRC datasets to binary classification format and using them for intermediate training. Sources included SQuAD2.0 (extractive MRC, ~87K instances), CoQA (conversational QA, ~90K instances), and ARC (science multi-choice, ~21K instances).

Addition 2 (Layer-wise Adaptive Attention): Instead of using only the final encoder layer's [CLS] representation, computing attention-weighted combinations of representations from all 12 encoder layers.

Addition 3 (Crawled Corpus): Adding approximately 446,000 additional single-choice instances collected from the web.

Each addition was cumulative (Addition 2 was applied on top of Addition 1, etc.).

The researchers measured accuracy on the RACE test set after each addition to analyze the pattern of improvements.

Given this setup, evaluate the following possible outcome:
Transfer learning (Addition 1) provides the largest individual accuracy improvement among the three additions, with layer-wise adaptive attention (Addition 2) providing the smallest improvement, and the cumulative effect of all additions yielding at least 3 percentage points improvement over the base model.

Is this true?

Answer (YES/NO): NO